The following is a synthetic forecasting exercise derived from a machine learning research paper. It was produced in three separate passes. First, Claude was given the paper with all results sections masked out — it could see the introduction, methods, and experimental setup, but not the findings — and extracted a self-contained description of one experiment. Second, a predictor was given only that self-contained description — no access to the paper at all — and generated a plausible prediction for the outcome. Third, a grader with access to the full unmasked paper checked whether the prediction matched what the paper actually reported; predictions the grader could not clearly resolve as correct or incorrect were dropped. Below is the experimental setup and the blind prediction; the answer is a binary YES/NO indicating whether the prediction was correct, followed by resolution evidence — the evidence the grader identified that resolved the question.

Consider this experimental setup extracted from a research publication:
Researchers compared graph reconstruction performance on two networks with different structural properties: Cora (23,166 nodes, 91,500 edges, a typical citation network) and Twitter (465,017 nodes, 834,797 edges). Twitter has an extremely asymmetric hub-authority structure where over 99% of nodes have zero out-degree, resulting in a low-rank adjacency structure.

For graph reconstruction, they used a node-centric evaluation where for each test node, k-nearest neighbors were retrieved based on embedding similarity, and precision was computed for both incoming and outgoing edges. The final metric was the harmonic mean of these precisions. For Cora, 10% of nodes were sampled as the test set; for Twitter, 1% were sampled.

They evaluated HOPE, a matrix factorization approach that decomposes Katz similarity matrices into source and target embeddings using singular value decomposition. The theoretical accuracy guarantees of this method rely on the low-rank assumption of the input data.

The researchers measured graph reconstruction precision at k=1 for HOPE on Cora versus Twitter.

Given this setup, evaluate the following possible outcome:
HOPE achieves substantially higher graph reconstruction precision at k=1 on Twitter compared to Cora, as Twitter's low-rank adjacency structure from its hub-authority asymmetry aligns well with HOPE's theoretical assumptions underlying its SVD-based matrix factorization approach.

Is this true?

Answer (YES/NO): YES